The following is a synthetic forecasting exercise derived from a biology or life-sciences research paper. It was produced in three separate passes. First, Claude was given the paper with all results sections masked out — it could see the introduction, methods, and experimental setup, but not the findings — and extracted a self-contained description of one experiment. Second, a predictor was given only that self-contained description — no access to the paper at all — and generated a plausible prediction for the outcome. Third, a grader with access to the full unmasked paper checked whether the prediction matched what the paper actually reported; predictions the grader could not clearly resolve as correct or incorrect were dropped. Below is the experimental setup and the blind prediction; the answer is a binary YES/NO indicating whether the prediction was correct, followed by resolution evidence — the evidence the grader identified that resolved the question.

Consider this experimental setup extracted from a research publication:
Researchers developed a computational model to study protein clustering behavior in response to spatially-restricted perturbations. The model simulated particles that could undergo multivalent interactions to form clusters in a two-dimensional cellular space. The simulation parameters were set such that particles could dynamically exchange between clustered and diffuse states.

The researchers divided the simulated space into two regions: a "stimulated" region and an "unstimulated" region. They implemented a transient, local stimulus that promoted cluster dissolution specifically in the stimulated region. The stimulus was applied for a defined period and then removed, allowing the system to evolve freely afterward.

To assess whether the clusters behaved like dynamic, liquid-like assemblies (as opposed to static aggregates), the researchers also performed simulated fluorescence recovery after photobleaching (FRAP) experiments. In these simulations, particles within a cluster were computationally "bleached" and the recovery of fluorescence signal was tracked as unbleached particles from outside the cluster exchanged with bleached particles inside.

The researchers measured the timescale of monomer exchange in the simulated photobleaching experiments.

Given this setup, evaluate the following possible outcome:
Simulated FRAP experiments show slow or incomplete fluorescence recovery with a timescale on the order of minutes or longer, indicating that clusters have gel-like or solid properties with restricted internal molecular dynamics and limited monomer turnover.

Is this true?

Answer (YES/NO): NO